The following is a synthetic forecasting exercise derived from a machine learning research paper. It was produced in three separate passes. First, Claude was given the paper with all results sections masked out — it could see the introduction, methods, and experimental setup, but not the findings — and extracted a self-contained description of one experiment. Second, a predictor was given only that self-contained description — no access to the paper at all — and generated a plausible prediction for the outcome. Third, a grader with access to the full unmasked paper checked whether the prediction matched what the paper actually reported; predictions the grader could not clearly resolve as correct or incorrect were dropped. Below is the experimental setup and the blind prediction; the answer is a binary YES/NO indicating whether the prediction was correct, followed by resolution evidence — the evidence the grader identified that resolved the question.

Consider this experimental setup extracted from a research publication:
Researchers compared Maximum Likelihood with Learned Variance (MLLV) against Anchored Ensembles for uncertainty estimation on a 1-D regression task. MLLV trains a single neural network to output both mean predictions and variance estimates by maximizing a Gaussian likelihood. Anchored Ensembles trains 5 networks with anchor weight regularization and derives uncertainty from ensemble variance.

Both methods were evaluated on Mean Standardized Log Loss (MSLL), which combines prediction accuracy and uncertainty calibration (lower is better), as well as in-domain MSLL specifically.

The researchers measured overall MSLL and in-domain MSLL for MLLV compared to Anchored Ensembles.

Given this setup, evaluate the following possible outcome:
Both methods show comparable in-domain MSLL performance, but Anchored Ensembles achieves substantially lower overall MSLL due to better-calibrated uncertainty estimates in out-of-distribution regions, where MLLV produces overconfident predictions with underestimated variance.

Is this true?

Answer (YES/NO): NO